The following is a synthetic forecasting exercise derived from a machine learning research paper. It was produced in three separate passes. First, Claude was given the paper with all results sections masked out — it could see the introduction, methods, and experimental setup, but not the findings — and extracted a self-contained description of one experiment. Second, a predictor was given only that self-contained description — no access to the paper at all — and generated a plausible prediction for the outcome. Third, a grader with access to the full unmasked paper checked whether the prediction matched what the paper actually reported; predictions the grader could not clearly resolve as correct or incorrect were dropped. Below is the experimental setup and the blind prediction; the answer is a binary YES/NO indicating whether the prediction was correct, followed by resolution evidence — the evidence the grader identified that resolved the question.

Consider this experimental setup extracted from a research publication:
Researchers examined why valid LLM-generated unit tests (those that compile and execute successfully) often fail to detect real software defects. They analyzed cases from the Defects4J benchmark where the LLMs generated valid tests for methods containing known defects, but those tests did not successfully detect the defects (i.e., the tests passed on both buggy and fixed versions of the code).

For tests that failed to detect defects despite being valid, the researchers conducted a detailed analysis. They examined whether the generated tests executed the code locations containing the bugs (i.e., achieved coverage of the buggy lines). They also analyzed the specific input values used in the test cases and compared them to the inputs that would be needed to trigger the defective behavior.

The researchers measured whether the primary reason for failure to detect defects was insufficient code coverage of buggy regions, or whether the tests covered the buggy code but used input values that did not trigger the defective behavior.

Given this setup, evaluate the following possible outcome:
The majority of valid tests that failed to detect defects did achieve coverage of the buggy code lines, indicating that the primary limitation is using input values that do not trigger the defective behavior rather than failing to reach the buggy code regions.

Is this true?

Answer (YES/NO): YES